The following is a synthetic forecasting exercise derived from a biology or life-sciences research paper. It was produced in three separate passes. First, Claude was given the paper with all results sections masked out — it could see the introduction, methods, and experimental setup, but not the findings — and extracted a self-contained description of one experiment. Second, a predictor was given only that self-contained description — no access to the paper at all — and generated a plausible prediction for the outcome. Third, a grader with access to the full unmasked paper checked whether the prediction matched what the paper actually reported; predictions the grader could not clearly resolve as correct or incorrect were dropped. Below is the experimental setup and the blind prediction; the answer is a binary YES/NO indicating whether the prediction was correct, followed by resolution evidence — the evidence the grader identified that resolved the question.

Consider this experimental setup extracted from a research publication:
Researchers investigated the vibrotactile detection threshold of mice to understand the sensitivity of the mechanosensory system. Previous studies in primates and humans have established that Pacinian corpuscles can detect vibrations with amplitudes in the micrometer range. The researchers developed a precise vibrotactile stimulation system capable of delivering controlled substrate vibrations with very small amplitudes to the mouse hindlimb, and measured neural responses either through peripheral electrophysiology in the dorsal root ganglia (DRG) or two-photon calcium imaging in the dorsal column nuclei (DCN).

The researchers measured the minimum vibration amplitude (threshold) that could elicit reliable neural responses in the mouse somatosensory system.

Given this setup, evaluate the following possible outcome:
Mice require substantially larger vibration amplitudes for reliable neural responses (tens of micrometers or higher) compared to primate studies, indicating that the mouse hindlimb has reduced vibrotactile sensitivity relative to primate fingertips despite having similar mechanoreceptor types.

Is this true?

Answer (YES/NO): NO